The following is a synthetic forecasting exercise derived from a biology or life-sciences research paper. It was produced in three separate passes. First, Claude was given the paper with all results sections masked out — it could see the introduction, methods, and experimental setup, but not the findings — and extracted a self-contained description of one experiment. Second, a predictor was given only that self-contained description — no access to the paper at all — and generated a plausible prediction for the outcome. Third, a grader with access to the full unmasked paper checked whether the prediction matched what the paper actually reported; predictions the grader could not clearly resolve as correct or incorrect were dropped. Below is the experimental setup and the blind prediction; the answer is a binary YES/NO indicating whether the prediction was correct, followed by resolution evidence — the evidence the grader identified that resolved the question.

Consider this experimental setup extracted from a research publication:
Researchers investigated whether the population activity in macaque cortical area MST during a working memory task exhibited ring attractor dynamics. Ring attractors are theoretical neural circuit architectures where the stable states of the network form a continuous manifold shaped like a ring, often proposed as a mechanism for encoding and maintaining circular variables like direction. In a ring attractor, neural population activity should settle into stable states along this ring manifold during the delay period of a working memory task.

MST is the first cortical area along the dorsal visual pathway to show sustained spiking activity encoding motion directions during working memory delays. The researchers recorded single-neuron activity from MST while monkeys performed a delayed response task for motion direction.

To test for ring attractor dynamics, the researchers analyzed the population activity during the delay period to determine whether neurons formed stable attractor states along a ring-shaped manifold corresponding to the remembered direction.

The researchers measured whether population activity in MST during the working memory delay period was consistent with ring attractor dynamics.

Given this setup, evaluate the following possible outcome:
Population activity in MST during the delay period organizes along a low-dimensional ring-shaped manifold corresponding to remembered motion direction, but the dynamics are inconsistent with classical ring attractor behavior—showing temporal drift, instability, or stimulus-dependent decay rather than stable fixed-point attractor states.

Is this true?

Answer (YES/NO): NO